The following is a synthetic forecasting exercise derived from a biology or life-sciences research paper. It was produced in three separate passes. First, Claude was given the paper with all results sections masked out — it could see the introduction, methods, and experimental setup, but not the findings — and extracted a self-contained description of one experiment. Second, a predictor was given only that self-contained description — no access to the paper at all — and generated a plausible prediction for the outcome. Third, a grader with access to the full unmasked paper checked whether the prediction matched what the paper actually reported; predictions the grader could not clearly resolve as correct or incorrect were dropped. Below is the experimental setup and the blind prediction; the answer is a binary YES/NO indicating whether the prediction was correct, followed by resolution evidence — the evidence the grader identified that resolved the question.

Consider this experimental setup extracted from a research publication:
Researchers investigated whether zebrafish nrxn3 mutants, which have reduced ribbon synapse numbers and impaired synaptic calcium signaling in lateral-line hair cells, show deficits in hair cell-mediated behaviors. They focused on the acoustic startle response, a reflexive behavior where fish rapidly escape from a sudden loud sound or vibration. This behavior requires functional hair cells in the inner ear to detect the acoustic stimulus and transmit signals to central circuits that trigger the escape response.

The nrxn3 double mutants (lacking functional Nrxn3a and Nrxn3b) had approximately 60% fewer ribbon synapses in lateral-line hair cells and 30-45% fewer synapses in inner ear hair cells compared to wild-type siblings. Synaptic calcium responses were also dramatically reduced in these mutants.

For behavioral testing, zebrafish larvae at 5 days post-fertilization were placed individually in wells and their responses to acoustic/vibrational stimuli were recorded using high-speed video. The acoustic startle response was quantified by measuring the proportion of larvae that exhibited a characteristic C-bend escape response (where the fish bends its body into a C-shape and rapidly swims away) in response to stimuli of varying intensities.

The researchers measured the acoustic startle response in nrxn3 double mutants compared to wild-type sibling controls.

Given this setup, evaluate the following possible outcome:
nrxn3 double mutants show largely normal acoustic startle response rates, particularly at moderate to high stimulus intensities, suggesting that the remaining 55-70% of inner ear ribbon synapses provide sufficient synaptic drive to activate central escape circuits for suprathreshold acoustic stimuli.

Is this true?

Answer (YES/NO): NO